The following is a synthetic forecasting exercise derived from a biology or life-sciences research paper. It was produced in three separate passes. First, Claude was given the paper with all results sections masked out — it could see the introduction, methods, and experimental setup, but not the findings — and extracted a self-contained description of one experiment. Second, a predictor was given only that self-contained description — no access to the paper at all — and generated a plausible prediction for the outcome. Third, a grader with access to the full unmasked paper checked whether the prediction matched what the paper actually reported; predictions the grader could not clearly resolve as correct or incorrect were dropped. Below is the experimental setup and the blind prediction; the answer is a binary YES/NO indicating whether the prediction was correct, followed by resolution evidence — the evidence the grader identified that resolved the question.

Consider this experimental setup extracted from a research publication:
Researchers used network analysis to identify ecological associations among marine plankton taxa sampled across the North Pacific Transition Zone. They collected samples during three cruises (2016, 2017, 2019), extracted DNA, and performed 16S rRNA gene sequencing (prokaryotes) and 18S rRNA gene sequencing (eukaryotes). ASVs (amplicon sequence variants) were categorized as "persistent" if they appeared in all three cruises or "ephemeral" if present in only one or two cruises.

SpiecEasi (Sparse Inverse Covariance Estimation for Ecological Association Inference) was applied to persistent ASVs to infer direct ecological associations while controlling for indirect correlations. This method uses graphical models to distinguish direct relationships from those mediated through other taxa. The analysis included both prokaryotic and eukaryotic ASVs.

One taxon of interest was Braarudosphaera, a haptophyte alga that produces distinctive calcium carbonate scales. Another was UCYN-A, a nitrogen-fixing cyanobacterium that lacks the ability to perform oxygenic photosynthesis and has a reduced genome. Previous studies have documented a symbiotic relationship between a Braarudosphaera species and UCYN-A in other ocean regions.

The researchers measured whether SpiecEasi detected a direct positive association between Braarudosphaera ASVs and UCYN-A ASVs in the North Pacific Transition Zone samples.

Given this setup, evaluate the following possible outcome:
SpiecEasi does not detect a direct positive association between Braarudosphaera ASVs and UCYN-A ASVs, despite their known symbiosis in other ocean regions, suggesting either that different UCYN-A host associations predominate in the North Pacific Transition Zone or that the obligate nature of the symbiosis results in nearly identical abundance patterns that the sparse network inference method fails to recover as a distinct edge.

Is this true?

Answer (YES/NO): NO